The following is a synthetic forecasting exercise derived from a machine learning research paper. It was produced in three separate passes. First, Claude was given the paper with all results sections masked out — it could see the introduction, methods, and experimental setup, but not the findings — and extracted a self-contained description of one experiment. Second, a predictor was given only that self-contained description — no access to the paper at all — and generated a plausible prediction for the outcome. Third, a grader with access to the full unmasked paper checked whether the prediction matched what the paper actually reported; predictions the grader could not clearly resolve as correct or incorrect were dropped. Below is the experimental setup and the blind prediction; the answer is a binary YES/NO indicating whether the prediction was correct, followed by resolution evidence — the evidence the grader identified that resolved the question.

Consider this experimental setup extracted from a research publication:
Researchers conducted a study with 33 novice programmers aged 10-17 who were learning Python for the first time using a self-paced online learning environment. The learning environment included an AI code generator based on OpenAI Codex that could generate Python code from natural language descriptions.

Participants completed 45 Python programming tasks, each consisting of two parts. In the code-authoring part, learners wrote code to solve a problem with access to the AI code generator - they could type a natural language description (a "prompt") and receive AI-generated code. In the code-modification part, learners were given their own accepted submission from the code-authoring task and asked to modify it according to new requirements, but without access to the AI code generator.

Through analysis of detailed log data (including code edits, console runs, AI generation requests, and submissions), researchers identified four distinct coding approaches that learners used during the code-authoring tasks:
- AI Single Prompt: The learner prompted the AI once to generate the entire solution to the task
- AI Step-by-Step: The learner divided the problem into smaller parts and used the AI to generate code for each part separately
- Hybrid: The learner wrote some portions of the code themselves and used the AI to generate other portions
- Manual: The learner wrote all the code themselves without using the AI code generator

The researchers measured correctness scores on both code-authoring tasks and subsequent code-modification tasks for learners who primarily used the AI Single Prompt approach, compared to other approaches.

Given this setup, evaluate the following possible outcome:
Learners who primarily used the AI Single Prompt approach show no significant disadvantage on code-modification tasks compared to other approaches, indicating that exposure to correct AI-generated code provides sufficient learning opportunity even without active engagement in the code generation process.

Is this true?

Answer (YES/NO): NO